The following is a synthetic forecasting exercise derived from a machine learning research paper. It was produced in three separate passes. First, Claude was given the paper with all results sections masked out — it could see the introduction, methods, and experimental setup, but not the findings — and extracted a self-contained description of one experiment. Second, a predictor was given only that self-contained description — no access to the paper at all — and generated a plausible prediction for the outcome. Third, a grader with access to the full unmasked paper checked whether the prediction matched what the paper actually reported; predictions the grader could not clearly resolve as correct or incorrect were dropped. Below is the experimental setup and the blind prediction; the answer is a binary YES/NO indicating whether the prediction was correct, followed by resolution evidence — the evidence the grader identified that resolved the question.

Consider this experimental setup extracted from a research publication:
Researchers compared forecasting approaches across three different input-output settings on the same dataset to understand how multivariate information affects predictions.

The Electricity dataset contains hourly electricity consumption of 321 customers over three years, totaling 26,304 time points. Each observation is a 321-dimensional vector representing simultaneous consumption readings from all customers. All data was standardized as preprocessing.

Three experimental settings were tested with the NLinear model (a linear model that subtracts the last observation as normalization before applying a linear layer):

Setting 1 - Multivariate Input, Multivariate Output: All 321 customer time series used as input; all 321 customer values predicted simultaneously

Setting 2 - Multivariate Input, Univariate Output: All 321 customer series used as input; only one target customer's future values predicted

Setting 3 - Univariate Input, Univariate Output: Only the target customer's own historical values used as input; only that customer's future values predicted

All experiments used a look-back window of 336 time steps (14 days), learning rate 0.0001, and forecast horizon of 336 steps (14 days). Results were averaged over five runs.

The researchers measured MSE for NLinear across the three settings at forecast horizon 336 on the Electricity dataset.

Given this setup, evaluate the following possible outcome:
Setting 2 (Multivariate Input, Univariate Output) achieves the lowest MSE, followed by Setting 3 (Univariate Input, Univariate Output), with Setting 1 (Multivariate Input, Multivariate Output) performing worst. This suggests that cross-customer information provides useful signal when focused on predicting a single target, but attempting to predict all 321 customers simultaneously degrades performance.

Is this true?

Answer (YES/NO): NO